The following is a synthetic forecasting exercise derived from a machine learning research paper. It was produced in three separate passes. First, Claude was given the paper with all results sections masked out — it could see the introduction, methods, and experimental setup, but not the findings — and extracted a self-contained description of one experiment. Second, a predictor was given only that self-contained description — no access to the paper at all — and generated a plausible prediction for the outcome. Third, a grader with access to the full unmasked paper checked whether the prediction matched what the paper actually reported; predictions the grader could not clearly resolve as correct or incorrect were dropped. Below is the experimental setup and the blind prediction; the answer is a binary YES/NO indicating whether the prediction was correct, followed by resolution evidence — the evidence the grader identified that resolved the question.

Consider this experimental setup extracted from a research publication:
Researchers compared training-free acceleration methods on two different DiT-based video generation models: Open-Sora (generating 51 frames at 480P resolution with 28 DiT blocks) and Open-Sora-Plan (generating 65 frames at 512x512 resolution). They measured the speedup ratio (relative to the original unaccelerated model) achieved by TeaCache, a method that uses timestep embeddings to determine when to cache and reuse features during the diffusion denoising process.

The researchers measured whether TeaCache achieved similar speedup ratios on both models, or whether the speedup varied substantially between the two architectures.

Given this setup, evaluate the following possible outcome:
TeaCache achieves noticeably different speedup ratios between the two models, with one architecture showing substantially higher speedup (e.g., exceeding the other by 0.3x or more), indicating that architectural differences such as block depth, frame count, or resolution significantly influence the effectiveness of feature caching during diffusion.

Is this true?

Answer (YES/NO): YES